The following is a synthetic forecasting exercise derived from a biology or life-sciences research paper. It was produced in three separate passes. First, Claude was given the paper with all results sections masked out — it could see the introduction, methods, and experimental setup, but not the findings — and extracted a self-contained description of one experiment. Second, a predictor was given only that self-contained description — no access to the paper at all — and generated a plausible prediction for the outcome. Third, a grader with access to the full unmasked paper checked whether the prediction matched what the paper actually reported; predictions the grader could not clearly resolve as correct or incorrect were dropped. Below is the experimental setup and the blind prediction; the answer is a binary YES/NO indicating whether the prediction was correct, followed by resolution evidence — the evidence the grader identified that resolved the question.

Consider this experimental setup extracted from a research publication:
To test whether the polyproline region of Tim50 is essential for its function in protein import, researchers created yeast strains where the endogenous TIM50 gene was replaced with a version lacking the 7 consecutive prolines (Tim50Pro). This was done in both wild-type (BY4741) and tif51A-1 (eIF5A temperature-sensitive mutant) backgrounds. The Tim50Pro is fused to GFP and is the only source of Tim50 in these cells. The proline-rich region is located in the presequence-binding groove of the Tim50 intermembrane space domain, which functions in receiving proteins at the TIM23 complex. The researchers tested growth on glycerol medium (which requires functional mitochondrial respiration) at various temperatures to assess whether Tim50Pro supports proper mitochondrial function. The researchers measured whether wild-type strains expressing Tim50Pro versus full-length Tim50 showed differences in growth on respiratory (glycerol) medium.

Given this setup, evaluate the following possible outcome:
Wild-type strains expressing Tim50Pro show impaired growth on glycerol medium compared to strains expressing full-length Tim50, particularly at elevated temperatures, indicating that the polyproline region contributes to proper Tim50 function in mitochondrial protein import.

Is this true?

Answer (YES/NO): NO